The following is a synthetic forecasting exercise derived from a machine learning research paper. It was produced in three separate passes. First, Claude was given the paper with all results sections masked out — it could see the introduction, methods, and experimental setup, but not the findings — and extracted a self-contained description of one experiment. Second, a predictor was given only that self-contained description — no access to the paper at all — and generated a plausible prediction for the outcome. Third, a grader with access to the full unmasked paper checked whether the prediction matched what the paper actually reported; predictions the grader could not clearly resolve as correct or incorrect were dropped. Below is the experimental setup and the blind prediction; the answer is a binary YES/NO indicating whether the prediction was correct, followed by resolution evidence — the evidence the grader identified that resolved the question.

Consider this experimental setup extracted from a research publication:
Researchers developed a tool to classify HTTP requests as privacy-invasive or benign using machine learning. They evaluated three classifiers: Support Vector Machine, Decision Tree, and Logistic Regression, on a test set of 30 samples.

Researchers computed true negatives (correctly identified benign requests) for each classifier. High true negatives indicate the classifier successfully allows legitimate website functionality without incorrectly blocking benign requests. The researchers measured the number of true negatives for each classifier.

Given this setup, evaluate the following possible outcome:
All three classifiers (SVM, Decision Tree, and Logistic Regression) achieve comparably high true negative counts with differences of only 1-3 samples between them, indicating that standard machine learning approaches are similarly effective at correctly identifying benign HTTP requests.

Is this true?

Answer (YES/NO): NO